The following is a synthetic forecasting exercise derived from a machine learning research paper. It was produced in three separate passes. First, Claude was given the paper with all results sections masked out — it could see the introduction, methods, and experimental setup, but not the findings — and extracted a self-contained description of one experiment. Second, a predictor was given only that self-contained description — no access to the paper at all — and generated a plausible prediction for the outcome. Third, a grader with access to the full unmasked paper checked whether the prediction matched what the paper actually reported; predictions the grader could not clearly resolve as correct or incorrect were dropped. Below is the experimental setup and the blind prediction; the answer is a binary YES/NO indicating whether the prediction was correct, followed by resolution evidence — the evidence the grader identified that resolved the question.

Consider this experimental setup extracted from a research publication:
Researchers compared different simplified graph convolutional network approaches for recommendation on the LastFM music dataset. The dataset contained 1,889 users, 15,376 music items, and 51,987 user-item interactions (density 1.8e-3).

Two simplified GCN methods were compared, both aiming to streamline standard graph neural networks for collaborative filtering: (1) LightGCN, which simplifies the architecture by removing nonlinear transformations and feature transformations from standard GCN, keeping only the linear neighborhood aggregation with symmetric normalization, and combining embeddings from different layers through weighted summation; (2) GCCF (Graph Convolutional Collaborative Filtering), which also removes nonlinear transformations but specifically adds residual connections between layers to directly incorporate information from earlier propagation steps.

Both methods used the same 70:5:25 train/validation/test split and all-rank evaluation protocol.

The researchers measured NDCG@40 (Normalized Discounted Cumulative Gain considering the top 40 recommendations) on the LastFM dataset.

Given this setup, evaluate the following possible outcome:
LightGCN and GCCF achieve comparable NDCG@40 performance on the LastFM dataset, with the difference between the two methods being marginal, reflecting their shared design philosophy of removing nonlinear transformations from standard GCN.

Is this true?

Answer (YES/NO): NO